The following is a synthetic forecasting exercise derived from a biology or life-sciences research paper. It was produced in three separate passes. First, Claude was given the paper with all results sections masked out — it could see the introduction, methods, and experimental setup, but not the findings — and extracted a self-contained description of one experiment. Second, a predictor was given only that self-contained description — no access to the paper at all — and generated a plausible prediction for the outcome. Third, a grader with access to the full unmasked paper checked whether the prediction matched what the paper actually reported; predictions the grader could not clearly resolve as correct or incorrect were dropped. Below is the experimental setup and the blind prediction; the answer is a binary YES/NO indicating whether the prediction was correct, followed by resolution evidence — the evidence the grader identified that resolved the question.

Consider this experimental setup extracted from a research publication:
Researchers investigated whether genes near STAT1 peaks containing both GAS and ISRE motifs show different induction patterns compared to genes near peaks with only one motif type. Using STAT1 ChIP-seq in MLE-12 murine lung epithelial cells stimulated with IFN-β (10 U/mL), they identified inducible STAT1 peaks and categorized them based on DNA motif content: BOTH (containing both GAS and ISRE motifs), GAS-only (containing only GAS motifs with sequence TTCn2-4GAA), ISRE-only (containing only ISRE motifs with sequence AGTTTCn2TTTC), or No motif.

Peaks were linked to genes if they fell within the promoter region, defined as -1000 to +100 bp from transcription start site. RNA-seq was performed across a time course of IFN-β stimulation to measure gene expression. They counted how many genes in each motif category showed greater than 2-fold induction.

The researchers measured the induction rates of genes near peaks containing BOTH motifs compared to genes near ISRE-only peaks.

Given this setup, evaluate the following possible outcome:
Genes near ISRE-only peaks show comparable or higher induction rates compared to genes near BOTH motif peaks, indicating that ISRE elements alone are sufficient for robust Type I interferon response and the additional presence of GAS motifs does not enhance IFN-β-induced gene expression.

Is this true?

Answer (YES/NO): YES